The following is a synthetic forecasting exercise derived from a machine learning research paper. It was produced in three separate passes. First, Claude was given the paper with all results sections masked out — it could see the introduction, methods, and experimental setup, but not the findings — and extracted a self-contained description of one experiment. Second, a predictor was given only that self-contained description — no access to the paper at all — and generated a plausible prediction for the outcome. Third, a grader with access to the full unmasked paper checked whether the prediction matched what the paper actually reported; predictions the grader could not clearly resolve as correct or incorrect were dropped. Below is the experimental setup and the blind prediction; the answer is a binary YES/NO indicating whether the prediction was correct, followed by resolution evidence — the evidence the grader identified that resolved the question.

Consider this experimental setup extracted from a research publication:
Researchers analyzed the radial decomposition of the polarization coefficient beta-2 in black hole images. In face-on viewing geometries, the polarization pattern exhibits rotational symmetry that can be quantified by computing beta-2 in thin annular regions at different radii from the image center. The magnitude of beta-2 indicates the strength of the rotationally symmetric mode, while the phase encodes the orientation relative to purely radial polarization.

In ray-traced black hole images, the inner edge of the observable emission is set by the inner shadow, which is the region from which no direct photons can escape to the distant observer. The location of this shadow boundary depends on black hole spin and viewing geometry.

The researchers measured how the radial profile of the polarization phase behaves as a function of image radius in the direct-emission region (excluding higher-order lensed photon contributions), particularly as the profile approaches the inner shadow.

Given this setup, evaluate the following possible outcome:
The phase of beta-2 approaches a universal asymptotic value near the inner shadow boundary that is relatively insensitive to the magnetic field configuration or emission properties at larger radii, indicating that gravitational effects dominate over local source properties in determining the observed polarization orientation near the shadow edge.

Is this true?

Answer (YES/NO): NO